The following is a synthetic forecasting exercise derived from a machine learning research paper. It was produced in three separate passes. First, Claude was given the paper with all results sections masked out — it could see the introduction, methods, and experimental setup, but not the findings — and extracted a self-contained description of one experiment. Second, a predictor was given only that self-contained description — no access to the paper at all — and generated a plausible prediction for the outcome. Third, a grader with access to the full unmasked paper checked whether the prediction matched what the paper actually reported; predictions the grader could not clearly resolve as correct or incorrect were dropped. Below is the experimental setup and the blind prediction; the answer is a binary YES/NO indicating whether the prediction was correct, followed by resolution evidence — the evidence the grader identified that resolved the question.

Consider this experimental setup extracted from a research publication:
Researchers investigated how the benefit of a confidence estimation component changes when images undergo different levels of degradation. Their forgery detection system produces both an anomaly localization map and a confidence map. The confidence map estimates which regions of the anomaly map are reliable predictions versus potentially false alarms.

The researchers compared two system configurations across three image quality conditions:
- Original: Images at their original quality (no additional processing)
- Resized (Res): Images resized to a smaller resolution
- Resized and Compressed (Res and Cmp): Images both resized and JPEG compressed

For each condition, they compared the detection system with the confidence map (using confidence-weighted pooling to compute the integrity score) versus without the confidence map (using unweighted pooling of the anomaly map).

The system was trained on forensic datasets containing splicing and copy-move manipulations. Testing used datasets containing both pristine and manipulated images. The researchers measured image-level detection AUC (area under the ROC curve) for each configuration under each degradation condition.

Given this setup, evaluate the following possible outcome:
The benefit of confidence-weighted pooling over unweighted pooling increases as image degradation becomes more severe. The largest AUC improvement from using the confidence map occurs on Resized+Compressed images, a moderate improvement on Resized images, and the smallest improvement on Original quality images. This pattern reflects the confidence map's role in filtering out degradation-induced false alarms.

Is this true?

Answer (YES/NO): NO